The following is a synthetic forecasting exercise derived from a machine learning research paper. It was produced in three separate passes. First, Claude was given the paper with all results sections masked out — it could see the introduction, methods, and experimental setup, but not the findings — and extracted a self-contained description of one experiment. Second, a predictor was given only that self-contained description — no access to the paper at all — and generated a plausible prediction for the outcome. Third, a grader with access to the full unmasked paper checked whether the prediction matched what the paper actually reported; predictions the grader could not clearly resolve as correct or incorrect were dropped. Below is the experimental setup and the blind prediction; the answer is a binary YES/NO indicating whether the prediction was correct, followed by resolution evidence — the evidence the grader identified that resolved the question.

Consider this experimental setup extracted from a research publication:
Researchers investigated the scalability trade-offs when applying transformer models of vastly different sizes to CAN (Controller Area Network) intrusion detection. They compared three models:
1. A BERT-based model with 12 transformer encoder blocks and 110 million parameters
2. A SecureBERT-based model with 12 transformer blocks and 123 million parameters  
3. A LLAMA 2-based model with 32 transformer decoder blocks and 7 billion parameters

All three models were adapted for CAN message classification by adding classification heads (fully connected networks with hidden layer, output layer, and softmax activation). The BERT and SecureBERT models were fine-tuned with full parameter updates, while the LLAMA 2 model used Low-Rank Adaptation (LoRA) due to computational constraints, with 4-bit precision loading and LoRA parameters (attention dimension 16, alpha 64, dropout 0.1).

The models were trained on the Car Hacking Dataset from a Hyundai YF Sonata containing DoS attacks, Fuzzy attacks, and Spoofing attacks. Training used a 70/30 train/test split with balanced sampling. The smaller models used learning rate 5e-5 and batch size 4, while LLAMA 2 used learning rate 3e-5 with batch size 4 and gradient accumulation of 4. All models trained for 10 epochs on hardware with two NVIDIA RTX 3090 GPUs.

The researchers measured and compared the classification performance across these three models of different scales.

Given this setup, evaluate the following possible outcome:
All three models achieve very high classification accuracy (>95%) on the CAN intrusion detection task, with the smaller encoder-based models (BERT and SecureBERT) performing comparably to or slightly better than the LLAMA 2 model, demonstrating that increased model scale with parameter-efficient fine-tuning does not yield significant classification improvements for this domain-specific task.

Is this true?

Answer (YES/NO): NO